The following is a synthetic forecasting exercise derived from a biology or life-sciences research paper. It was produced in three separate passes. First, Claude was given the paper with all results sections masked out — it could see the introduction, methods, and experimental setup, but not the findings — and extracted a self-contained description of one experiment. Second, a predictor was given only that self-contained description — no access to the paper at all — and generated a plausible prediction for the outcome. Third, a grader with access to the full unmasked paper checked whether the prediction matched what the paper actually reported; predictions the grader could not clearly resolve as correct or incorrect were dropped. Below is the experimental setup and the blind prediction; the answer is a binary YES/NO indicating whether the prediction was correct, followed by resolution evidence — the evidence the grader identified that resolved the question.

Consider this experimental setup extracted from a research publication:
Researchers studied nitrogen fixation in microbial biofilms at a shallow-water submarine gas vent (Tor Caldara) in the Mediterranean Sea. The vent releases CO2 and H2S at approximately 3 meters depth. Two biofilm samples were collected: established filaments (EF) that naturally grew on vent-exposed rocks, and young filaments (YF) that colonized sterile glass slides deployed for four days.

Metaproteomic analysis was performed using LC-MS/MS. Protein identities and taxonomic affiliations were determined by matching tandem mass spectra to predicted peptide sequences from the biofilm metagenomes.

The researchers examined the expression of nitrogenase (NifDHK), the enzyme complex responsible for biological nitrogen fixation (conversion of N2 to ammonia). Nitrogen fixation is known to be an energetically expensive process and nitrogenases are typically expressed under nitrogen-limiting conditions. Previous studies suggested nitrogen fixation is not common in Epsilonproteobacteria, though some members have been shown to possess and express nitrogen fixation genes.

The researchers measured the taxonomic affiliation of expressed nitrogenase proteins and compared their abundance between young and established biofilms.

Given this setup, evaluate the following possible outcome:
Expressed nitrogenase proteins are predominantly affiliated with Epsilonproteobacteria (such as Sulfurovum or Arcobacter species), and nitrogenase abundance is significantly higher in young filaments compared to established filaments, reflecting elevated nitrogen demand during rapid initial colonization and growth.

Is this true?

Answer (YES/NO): NO